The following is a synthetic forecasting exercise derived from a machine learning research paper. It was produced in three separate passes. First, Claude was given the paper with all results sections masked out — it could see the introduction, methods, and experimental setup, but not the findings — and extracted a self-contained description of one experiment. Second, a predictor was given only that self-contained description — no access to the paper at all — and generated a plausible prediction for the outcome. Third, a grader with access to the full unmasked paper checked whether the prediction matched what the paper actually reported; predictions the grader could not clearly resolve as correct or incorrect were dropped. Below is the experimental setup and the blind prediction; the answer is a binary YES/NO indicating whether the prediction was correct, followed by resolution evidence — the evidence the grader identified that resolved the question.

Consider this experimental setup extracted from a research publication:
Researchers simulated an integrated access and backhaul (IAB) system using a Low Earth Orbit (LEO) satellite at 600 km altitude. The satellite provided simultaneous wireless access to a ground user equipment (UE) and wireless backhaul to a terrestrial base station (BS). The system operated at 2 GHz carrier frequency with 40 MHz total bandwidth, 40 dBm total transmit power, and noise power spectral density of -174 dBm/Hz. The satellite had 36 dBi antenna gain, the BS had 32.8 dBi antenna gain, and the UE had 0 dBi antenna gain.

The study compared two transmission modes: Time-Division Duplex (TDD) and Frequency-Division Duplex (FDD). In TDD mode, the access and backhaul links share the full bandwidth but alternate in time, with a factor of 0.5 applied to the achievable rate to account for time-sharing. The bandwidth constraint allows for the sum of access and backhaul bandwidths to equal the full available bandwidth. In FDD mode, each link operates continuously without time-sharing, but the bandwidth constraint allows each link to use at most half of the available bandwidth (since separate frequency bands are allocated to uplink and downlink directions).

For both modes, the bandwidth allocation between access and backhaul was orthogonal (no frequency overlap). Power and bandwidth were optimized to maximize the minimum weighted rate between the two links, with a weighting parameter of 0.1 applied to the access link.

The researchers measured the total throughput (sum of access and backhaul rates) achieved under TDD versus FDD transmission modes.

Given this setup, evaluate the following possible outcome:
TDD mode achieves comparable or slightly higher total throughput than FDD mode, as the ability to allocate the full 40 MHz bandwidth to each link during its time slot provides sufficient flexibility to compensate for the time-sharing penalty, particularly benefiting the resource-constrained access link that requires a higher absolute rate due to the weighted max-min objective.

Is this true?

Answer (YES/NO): NO